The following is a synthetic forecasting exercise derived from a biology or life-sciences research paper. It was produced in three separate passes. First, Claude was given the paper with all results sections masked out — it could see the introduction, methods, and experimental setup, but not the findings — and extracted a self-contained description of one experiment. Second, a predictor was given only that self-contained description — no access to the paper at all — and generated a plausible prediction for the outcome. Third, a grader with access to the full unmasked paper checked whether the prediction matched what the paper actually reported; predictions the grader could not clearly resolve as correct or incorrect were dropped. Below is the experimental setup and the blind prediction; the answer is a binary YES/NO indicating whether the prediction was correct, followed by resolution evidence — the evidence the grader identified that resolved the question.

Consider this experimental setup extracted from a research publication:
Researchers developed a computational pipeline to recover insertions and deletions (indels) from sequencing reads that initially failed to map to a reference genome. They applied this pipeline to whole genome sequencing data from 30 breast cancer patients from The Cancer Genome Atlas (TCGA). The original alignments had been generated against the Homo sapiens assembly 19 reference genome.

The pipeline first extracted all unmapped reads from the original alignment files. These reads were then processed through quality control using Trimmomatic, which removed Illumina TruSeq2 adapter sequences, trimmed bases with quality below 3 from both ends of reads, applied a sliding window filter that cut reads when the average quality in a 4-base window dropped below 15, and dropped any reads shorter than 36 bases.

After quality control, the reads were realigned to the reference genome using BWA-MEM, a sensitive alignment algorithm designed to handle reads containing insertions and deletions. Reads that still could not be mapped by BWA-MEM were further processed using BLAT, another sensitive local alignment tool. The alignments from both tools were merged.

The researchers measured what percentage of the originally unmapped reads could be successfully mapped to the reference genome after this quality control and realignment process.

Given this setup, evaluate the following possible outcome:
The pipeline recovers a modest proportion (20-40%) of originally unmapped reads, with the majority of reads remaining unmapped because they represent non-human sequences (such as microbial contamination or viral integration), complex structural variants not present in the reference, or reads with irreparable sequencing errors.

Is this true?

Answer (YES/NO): NO